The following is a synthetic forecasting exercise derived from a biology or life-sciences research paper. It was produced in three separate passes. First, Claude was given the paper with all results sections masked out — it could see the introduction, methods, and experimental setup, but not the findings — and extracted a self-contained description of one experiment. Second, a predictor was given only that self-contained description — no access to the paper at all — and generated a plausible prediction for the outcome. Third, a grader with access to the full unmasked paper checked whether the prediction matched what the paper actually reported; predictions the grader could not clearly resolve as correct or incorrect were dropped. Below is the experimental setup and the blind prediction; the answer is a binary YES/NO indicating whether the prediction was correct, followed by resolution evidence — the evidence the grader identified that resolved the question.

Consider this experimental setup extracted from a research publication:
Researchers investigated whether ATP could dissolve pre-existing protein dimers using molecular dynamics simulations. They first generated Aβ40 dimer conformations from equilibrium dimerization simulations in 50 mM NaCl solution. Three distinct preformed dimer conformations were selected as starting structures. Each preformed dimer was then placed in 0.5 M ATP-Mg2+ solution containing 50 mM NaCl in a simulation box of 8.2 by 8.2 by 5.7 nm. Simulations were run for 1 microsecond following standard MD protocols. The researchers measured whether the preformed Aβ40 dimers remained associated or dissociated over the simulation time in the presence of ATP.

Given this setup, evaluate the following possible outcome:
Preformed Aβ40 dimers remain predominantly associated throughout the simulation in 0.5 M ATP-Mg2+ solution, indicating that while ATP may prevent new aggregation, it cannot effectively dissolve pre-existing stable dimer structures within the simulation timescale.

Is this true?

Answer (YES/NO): NO